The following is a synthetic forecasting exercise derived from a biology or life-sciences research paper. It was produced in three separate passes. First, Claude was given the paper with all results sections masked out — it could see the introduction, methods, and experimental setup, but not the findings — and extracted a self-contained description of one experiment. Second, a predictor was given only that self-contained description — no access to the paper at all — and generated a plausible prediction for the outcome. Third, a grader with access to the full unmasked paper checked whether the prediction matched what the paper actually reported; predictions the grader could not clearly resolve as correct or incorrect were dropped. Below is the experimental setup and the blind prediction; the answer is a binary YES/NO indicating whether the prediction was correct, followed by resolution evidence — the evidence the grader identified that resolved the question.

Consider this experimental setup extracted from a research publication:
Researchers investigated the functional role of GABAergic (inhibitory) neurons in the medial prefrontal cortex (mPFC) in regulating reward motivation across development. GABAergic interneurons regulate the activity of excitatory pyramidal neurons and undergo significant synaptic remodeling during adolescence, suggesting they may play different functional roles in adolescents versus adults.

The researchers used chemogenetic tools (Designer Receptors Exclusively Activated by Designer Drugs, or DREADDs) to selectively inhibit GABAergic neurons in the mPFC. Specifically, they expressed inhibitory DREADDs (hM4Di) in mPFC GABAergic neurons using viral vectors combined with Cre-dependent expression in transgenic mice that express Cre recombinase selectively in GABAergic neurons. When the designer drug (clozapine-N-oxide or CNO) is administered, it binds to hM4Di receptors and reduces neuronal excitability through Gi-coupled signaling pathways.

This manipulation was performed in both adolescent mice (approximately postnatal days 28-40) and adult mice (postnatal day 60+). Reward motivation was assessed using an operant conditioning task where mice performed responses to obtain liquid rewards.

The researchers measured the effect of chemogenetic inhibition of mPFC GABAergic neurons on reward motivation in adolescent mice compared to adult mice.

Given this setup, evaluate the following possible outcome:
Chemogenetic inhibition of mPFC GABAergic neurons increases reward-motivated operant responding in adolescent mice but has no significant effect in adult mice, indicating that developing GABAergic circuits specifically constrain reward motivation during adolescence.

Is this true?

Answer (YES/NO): NO